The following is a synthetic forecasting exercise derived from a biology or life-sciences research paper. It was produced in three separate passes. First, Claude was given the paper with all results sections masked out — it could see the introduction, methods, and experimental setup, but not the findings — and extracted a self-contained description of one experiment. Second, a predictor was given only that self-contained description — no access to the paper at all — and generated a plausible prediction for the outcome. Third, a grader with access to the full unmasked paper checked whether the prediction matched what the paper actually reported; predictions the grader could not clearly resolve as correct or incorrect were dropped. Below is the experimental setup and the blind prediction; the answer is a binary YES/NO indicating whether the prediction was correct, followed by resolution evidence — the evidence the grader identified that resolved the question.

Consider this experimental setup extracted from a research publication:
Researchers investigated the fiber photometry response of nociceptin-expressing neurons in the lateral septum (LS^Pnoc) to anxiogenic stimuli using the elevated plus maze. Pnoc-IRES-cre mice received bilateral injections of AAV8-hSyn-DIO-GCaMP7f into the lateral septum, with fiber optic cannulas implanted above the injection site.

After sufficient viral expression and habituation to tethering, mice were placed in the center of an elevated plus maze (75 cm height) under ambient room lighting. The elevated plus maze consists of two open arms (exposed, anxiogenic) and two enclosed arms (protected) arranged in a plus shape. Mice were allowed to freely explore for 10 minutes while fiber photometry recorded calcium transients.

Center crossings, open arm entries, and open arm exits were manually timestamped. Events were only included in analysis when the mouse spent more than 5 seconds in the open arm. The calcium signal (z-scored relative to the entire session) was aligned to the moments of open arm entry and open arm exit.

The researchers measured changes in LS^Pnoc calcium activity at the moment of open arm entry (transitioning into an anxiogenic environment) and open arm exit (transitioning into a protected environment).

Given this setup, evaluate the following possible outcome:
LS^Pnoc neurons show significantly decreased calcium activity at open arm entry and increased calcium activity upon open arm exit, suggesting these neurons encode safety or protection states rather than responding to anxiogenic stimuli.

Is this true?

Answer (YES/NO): NO